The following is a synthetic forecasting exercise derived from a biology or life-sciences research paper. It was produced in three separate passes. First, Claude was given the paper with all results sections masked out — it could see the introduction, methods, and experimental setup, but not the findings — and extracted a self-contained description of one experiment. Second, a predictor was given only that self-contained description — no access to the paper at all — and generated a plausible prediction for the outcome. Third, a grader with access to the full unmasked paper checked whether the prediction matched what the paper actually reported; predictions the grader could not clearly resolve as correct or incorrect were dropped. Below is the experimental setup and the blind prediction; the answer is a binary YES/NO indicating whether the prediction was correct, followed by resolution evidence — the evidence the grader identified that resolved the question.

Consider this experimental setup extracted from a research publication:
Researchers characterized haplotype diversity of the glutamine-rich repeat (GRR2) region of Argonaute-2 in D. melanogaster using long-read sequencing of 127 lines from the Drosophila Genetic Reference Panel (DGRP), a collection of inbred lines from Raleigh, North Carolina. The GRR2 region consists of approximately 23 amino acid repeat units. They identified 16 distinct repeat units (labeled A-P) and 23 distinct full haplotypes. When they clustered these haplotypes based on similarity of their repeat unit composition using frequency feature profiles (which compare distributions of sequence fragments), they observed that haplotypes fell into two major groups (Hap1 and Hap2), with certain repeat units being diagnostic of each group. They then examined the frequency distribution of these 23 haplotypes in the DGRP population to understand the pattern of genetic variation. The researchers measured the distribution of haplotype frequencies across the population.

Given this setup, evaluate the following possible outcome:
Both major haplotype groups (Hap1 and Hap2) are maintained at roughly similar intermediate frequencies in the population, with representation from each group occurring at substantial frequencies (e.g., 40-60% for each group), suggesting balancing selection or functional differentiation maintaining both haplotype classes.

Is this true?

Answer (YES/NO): NO